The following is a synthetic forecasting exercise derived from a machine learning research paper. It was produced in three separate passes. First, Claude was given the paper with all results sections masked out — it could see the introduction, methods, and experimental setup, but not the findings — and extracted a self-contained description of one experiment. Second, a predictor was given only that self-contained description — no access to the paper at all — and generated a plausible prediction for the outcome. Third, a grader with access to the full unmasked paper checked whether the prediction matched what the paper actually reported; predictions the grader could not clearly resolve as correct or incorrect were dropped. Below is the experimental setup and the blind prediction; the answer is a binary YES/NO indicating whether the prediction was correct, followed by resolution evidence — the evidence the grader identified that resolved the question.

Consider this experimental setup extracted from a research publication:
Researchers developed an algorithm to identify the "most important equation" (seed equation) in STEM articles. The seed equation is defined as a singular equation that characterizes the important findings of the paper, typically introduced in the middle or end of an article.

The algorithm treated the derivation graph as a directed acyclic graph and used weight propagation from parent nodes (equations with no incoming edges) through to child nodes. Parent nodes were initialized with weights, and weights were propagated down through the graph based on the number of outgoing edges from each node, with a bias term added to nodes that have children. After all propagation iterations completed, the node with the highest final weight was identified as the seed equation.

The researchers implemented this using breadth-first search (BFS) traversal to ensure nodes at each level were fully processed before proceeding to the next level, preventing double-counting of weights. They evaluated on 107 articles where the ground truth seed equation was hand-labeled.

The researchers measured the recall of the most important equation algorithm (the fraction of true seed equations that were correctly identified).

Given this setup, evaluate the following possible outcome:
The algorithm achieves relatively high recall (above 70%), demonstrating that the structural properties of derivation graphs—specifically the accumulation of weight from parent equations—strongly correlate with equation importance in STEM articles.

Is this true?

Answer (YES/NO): YES